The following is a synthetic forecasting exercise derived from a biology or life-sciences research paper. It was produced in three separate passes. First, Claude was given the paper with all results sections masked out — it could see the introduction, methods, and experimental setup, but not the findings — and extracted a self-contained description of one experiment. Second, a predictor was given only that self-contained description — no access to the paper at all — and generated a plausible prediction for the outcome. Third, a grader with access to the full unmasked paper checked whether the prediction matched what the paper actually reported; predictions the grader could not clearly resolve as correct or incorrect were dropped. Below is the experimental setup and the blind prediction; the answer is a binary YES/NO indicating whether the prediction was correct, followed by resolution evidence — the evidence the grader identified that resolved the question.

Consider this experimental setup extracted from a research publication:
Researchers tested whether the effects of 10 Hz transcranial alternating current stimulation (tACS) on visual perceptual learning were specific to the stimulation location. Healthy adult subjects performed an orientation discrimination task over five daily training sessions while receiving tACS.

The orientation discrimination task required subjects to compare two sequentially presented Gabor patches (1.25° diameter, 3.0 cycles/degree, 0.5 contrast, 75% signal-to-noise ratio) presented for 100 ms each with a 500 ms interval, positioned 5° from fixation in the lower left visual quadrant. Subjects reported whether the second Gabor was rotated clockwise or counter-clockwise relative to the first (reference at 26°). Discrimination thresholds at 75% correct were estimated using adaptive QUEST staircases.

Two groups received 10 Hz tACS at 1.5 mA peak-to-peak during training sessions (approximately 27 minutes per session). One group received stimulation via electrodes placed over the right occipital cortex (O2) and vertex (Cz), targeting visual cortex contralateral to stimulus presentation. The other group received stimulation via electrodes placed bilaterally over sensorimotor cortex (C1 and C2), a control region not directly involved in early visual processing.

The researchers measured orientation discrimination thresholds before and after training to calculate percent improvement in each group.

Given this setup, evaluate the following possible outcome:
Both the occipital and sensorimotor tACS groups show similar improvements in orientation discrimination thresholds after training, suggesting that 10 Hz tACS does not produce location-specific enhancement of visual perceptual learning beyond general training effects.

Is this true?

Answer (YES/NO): NO